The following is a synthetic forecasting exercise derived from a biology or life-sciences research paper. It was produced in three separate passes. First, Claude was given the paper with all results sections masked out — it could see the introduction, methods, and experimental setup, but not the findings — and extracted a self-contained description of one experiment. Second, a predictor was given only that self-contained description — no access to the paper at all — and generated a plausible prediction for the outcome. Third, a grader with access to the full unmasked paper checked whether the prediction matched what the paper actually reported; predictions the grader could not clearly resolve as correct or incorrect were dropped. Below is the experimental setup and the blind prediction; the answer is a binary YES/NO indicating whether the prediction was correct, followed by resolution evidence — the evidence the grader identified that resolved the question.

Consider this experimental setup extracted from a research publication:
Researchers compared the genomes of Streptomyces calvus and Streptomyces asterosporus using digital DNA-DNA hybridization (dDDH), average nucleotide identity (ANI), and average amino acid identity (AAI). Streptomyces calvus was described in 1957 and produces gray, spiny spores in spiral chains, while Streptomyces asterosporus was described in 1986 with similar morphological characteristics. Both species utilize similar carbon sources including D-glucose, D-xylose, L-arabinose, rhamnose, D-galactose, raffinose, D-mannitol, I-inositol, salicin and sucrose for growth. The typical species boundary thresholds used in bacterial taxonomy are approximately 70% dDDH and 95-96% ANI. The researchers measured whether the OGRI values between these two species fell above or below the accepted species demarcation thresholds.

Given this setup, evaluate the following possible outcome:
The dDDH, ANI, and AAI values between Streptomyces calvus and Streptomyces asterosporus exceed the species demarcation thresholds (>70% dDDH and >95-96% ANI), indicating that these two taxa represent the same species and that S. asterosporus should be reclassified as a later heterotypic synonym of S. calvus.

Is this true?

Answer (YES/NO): YES